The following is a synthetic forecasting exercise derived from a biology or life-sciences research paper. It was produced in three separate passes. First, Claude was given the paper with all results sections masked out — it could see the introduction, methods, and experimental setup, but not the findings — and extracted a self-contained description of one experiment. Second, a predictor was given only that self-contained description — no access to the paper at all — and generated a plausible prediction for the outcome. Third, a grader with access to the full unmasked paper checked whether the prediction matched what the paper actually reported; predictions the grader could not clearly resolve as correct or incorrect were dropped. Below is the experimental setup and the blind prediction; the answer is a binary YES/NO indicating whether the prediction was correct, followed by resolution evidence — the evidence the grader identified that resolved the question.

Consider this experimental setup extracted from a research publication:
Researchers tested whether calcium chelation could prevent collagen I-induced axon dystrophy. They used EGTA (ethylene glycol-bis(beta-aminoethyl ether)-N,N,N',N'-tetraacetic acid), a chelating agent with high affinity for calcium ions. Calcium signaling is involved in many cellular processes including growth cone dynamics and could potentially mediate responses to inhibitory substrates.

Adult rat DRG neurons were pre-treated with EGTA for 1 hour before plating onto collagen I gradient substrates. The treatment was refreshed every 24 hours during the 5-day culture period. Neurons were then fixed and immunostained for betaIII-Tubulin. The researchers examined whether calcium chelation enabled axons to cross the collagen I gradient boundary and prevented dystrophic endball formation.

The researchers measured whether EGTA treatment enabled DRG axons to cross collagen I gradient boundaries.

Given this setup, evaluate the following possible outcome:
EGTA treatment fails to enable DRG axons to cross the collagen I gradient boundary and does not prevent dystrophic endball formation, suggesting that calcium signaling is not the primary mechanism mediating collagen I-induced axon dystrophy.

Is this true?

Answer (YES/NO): NO